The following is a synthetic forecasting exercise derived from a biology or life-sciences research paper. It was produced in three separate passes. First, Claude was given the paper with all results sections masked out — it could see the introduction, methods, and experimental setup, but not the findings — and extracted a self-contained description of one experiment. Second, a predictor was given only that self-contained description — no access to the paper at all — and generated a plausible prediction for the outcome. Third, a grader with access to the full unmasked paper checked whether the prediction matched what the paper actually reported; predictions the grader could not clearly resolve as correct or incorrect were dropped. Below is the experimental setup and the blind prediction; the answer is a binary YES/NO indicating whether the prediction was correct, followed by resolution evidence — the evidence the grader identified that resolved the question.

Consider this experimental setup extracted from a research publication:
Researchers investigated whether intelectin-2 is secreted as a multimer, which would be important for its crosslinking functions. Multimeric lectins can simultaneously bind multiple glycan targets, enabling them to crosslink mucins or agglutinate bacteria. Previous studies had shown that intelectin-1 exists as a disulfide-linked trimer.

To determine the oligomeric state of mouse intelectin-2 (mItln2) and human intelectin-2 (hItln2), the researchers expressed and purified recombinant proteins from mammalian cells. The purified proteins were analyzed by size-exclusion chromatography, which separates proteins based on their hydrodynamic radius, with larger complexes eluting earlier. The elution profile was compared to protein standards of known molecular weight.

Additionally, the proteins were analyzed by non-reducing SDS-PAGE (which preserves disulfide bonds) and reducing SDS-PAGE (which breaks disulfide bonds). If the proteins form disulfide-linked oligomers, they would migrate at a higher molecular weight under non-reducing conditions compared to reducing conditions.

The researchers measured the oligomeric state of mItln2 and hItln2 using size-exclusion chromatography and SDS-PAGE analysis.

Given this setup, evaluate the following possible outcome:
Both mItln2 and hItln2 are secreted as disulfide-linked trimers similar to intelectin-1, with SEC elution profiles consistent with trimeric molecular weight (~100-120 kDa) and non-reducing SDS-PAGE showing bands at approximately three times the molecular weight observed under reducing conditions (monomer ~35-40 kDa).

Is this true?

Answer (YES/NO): NO